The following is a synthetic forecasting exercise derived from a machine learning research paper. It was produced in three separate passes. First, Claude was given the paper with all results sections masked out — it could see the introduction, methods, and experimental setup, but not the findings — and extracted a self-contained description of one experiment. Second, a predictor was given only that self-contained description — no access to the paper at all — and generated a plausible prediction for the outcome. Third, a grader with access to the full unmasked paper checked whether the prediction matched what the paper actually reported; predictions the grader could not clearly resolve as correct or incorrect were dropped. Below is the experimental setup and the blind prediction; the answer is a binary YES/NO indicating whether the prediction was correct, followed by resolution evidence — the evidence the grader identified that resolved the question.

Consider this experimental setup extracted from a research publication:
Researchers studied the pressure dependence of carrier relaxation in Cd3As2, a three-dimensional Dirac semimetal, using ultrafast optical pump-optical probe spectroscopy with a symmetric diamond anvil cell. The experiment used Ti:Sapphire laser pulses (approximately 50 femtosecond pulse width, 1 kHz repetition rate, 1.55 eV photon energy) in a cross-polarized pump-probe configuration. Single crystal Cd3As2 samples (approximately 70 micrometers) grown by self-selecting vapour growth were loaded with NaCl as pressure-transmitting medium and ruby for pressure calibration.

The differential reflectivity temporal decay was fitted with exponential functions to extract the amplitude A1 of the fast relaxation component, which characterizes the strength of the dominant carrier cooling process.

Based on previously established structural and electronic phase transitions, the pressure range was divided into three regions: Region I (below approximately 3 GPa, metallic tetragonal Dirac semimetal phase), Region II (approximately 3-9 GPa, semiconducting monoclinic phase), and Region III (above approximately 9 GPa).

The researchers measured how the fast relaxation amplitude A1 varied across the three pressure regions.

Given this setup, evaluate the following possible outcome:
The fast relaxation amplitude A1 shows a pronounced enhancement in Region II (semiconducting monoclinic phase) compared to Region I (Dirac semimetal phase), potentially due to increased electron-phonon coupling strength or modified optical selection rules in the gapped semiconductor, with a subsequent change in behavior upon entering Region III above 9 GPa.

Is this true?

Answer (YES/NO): NO